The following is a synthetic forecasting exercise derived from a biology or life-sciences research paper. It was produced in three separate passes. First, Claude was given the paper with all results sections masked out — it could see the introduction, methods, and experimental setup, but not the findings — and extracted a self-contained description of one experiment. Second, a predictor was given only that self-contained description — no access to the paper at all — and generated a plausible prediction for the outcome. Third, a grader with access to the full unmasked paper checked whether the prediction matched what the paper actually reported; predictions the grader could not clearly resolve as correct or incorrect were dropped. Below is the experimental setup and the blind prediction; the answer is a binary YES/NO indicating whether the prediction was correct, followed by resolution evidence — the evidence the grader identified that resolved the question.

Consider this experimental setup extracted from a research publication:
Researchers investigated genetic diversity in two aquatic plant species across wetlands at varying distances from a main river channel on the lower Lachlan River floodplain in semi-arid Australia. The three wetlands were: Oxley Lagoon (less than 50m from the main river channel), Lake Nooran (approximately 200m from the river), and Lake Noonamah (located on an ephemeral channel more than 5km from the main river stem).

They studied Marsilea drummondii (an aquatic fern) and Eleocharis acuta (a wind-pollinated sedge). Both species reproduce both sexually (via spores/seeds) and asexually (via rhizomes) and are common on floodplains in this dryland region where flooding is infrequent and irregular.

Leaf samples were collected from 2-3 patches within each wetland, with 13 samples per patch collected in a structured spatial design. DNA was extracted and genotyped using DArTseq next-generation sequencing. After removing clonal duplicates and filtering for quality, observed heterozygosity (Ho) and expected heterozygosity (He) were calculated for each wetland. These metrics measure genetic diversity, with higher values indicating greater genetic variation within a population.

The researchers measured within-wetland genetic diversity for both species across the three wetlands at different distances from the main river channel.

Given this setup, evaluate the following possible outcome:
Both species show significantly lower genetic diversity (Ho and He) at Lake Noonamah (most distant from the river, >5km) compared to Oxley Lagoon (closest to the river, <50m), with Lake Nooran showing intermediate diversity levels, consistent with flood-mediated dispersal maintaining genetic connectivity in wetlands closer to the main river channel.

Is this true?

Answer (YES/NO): NO